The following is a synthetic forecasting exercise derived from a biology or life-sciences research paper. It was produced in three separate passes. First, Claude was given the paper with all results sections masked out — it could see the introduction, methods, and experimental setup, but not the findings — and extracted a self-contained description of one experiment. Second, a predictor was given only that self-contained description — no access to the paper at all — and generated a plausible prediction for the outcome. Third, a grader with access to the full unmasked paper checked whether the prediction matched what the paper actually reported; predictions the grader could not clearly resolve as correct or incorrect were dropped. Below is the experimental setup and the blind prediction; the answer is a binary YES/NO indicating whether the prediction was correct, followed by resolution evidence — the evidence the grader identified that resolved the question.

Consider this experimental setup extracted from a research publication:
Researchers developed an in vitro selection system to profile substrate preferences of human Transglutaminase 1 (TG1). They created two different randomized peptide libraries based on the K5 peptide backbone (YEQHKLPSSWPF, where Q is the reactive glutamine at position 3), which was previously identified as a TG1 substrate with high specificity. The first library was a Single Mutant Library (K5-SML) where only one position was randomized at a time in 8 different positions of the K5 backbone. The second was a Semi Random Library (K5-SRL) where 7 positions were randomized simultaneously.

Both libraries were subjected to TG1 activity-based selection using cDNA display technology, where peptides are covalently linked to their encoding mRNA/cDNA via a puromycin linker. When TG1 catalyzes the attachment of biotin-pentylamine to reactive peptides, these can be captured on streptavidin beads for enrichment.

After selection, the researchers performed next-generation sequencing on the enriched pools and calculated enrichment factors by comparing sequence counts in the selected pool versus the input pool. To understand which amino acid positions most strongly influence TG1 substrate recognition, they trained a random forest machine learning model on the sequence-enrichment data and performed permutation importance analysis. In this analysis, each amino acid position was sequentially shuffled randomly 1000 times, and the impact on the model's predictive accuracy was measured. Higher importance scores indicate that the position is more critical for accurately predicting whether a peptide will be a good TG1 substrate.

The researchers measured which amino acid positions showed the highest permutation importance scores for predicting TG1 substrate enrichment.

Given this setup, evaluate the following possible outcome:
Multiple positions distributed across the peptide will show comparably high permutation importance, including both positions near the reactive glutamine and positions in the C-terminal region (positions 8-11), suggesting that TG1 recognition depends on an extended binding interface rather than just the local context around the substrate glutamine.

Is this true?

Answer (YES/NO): NO